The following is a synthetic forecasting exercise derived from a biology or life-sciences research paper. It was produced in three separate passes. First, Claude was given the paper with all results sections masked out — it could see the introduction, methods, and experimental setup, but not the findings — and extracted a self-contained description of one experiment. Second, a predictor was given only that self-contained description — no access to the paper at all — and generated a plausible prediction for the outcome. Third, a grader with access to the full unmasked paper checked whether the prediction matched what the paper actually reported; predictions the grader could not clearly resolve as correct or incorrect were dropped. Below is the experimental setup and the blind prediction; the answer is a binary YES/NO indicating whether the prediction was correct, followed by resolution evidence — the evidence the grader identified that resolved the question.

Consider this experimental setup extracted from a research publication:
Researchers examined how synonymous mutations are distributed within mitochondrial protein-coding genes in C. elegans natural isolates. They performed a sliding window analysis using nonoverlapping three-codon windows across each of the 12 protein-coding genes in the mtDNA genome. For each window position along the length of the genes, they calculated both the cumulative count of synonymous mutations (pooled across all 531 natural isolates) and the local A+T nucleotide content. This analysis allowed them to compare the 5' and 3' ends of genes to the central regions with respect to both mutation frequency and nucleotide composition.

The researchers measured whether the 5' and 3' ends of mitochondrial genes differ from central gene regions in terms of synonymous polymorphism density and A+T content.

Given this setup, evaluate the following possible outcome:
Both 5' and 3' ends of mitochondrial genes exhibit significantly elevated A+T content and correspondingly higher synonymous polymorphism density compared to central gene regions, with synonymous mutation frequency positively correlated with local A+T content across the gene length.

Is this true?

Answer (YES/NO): NO